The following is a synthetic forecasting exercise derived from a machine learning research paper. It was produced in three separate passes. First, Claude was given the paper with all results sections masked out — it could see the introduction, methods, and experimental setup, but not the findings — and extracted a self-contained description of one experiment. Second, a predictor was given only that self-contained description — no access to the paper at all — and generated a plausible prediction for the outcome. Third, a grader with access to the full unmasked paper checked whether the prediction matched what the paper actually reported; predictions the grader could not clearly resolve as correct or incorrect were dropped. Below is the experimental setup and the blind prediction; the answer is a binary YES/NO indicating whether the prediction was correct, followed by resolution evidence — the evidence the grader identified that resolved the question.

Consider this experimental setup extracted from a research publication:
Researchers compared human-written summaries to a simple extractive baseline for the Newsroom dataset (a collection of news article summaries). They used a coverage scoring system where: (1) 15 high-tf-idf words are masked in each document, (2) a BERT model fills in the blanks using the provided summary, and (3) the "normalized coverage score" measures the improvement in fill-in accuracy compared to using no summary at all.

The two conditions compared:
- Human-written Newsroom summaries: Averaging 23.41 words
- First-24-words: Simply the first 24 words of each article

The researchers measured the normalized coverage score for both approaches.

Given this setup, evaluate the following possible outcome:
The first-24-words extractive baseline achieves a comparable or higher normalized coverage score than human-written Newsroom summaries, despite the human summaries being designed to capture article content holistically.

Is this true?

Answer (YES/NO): YES